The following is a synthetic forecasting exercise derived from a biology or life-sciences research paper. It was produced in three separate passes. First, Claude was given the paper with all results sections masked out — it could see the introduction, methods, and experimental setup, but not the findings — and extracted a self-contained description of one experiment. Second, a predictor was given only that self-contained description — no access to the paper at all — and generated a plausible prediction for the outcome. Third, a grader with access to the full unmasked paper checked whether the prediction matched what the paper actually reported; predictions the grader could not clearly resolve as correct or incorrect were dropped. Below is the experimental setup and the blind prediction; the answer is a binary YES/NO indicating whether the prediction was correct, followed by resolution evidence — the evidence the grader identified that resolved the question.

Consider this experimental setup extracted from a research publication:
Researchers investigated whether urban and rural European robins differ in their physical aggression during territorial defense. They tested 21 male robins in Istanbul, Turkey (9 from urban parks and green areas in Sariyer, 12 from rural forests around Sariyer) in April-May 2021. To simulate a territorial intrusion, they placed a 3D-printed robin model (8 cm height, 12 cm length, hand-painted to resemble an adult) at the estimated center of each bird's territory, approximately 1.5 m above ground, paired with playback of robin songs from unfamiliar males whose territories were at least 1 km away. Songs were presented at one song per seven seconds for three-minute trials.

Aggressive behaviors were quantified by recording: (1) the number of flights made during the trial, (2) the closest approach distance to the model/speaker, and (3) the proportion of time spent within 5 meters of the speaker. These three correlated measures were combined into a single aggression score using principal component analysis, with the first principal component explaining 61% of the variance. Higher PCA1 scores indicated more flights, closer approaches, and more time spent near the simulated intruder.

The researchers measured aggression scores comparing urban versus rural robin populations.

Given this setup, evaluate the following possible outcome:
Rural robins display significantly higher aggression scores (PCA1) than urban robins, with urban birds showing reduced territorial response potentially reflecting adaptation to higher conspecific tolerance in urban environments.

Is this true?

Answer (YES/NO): NO